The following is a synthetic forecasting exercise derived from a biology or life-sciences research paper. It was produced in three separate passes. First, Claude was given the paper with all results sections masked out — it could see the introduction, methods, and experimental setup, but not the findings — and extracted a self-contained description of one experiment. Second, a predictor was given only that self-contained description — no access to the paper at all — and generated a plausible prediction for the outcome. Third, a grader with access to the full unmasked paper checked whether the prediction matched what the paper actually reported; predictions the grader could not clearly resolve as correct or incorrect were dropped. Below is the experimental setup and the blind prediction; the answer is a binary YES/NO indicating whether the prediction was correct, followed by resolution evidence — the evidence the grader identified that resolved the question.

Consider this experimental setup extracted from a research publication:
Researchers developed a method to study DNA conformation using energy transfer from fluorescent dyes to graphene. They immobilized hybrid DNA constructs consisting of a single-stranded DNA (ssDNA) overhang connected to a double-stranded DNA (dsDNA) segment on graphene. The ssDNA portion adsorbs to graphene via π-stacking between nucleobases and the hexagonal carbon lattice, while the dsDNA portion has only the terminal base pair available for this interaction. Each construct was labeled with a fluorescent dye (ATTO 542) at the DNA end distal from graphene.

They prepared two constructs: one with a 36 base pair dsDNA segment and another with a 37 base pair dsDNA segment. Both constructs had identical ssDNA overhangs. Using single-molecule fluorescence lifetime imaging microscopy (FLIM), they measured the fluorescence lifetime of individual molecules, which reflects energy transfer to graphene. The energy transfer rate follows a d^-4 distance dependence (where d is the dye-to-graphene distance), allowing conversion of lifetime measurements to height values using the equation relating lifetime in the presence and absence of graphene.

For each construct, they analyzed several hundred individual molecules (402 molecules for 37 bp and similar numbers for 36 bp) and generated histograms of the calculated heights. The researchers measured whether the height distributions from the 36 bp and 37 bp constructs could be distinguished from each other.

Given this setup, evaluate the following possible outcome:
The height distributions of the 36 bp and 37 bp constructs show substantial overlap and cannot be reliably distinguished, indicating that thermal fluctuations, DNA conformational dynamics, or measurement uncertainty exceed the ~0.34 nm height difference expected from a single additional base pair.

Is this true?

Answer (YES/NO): NO